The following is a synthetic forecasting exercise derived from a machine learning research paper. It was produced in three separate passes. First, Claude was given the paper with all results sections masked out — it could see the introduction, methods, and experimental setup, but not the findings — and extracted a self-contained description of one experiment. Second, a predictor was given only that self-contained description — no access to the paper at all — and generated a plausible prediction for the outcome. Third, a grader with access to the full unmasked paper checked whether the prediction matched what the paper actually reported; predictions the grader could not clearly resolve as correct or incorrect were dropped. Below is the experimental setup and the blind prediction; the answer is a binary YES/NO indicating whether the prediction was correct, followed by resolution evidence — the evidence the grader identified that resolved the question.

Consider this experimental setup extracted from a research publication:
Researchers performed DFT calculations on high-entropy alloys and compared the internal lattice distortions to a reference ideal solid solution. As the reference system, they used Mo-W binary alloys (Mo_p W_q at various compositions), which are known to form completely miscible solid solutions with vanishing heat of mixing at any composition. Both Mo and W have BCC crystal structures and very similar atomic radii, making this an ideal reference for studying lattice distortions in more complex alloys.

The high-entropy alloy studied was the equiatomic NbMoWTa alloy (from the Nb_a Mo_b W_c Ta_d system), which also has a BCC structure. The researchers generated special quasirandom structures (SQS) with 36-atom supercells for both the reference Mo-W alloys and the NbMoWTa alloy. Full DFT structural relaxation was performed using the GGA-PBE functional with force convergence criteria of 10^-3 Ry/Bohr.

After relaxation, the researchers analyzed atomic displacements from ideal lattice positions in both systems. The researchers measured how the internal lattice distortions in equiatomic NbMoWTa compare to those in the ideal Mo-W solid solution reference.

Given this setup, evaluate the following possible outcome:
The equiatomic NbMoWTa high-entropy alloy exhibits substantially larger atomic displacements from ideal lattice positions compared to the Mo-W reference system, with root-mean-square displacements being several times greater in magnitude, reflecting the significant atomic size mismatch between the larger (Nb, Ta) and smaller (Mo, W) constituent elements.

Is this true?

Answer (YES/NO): YES